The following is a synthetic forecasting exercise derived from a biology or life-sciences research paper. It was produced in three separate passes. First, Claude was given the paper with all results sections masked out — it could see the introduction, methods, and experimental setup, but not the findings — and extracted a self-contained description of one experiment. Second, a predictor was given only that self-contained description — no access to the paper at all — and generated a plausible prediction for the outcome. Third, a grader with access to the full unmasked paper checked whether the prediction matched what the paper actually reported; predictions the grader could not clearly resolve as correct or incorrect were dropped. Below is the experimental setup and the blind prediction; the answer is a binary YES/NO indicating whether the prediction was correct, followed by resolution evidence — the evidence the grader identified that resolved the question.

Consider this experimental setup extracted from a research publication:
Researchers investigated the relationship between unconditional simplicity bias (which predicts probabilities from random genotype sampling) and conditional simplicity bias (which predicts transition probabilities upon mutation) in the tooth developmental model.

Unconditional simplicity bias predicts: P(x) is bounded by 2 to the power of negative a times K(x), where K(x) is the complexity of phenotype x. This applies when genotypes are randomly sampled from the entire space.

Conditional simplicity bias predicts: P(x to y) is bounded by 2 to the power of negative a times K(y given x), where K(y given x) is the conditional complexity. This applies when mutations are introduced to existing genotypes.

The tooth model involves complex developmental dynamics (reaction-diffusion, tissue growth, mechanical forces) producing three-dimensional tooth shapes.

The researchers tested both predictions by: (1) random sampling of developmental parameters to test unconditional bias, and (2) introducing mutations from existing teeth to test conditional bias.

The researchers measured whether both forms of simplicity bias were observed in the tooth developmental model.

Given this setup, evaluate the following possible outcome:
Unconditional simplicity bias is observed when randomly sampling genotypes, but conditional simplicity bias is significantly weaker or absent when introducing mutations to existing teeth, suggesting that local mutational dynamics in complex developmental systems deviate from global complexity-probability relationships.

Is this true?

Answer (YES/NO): NO